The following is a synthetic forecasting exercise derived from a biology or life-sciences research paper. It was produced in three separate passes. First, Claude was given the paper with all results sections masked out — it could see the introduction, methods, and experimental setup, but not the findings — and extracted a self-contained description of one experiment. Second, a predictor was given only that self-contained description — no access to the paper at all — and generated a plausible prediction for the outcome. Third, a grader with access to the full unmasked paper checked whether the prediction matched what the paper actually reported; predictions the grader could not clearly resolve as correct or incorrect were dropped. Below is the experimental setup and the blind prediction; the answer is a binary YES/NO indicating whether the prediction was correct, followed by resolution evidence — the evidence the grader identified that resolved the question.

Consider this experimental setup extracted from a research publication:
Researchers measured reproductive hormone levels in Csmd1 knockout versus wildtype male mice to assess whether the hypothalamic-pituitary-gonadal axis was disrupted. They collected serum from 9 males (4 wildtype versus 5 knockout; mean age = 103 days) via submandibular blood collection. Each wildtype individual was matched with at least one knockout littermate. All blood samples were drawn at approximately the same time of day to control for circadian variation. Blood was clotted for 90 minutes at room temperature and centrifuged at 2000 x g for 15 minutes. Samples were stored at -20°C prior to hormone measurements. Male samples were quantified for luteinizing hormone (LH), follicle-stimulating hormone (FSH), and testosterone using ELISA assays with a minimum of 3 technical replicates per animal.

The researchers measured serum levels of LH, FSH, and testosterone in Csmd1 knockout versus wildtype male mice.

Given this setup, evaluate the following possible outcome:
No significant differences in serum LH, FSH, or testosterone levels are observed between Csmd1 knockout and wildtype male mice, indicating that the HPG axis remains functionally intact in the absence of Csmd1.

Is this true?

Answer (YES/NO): YES